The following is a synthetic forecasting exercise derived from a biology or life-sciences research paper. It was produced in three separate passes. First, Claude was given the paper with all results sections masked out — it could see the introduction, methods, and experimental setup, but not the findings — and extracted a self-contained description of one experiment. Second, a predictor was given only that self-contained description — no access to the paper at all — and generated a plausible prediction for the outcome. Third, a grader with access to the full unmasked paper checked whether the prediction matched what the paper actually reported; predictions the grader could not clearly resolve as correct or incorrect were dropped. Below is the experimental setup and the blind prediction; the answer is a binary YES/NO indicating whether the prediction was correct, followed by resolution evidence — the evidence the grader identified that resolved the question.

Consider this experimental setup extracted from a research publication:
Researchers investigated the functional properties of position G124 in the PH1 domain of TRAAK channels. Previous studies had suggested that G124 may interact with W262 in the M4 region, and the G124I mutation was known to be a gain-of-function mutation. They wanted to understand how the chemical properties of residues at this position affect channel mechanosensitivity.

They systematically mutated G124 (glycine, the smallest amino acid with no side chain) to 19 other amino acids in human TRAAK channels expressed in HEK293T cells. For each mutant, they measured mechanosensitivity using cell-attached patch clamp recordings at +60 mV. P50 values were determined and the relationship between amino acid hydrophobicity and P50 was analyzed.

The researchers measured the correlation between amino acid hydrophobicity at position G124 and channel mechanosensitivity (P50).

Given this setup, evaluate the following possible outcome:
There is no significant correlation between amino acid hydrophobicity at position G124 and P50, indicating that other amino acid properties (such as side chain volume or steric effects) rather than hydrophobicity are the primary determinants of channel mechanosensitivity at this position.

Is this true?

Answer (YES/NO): NO